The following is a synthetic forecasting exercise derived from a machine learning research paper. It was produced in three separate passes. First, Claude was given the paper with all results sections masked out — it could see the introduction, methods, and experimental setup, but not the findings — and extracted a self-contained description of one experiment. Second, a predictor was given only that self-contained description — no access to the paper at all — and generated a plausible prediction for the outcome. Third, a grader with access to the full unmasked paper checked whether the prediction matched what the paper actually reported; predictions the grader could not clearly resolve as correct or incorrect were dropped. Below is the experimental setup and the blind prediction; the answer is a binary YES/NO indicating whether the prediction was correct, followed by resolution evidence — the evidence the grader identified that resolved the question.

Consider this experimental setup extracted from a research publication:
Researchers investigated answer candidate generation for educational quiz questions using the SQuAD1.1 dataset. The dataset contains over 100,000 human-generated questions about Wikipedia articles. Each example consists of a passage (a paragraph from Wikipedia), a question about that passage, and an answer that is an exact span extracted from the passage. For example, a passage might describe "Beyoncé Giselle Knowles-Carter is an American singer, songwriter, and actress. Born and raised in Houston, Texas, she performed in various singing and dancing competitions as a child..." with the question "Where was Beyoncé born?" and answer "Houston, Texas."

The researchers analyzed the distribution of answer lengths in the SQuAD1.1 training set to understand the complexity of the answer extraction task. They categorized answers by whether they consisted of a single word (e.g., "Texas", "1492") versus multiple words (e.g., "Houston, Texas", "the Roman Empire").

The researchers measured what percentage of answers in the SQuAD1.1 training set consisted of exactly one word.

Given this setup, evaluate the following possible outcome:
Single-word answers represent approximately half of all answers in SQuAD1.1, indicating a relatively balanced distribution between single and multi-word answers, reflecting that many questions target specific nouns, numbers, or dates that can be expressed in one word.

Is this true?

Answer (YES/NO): NO